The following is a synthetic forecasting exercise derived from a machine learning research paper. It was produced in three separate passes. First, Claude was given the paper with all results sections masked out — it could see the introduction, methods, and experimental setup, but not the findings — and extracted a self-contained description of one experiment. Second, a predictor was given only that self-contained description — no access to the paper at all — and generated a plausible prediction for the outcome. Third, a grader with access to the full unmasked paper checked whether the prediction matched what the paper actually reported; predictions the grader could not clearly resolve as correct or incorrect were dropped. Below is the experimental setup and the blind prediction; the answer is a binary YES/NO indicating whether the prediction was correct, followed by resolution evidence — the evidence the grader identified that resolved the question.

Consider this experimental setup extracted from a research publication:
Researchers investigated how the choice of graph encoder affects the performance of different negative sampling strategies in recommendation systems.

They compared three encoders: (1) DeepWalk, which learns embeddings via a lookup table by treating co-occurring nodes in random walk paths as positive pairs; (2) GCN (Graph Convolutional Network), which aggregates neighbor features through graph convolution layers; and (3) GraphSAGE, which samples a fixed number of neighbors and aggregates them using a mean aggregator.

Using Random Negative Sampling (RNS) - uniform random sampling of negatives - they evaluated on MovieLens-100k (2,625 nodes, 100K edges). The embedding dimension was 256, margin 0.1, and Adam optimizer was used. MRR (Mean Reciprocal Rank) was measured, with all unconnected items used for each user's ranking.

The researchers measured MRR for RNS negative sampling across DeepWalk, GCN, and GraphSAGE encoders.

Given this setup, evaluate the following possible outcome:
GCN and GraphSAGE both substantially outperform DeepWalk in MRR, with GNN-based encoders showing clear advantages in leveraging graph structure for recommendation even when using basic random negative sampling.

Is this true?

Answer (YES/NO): YES